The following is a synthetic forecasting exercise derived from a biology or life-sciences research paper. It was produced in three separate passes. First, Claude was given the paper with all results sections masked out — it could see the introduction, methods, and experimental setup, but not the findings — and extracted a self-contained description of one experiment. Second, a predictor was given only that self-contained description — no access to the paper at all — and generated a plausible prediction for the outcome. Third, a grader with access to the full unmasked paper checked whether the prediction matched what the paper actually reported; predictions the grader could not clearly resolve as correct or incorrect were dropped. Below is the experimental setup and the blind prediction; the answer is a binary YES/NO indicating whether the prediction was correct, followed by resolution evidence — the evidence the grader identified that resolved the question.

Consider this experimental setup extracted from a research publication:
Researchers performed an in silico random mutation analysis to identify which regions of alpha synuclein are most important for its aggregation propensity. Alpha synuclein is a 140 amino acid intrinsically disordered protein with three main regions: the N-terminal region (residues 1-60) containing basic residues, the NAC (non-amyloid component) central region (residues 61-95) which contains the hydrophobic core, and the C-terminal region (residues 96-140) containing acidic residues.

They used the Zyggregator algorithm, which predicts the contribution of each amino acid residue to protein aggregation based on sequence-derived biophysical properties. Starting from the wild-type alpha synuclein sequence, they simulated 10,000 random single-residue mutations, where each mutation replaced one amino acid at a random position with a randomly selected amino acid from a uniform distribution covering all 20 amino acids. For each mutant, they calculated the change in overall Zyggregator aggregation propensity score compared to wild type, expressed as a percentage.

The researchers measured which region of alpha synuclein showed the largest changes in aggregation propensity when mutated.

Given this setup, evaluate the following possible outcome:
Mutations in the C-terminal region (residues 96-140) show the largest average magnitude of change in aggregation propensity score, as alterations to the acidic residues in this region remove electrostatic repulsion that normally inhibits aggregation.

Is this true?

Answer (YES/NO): NO